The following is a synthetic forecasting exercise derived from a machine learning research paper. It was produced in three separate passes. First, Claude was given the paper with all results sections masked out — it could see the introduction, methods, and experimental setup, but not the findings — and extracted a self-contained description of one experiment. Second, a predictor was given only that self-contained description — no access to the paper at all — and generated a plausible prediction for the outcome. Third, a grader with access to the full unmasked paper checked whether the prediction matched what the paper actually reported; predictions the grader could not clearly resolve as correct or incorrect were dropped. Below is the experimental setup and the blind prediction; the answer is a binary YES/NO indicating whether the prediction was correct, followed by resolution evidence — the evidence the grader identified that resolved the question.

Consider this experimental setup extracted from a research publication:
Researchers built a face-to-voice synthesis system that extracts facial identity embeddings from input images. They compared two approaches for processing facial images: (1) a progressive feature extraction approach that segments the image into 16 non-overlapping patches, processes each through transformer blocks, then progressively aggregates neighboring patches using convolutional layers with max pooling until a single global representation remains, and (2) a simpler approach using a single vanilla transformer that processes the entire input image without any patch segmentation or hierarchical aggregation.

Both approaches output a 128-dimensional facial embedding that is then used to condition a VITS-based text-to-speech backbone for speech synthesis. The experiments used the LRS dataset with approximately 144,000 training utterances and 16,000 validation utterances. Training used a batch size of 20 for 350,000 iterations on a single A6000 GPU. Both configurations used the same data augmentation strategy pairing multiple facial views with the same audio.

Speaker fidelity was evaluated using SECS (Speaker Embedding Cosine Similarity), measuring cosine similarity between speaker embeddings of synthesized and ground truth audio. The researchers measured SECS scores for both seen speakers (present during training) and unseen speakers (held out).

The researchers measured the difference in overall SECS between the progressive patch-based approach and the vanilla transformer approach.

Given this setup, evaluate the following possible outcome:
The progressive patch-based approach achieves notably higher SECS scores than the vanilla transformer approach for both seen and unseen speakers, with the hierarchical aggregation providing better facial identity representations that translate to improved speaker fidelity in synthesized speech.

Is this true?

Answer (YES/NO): YES